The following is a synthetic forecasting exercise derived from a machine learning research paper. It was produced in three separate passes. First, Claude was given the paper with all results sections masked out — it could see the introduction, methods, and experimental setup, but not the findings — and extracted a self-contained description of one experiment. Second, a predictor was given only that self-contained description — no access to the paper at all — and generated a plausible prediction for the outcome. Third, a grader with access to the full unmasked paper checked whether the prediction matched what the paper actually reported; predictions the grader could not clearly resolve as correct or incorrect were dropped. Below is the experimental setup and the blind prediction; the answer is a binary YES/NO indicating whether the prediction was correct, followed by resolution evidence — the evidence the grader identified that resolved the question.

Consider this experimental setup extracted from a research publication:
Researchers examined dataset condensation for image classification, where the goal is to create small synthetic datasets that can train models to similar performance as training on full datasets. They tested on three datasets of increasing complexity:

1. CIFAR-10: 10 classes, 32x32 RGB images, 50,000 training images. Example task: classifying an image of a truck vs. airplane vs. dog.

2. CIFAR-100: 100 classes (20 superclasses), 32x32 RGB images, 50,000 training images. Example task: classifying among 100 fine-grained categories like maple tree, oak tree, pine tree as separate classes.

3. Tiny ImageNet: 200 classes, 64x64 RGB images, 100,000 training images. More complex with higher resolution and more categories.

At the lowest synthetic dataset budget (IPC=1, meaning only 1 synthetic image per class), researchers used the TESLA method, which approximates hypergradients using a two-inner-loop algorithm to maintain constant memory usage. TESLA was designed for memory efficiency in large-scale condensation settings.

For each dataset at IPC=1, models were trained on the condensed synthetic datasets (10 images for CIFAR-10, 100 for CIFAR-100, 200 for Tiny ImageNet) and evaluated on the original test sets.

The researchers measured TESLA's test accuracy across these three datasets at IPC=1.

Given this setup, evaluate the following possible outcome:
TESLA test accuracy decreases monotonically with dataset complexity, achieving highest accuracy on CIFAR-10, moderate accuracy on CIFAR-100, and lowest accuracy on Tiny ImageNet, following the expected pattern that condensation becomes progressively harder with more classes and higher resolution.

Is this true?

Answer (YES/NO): YES